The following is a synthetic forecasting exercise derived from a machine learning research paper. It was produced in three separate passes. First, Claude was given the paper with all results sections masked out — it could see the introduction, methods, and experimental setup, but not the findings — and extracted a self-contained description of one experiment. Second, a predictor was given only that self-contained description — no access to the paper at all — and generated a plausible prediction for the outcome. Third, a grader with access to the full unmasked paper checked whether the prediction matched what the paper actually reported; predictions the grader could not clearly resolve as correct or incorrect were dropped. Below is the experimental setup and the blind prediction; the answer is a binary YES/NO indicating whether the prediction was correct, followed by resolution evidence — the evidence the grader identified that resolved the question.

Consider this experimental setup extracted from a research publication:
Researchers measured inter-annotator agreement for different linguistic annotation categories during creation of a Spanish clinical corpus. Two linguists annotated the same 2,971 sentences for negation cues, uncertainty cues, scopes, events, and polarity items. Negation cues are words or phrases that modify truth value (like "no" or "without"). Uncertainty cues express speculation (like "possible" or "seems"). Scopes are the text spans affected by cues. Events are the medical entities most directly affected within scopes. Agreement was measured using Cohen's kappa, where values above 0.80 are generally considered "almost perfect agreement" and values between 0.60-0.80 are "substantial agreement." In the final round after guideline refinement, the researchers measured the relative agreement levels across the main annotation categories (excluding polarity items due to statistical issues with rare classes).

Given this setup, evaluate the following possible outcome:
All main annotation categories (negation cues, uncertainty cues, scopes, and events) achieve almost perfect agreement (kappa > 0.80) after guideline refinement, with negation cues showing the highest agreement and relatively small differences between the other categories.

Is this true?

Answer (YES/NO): NO